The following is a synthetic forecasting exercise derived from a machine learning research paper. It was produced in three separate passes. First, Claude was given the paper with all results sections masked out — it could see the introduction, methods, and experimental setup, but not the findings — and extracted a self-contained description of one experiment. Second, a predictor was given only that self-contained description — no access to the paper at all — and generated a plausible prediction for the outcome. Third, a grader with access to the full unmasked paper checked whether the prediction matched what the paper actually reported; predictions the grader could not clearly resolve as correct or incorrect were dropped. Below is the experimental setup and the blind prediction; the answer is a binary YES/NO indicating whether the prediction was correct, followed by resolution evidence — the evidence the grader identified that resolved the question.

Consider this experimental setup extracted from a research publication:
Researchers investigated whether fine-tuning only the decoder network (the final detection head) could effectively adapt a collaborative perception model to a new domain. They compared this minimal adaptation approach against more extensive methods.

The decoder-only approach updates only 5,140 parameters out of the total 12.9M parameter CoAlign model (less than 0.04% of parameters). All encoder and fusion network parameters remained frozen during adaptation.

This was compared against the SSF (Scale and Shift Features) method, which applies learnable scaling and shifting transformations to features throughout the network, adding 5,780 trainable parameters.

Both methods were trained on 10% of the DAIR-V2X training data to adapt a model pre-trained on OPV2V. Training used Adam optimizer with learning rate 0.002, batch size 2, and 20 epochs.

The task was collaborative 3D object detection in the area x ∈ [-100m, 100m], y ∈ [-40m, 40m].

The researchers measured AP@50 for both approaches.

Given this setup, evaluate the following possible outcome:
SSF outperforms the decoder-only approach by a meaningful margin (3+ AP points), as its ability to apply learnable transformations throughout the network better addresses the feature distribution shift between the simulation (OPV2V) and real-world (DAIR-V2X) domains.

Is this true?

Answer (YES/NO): NO